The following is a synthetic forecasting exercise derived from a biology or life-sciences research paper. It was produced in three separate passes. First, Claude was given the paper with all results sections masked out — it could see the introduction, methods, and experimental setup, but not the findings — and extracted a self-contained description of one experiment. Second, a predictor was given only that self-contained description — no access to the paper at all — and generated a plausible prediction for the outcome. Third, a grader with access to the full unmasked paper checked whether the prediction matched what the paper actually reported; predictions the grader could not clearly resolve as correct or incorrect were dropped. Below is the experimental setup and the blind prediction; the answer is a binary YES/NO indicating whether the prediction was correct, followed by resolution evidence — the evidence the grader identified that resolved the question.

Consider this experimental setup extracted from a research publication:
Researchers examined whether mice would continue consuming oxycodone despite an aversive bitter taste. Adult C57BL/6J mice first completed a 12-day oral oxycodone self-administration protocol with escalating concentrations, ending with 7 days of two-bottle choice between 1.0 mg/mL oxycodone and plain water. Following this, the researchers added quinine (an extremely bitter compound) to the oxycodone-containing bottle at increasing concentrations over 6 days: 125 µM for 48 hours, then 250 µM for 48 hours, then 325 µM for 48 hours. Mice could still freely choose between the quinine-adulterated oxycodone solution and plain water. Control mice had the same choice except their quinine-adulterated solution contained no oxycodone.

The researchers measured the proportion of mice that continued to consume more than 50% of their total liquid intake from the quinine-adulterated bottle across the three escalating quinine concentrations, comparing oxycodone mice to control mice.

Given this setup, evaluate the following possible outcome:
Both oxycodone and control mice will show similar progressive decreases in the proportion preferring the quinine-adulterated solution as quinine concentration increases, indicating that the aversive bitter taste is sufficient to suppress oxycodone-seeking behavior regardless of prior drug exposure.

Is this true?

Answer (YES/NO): NO